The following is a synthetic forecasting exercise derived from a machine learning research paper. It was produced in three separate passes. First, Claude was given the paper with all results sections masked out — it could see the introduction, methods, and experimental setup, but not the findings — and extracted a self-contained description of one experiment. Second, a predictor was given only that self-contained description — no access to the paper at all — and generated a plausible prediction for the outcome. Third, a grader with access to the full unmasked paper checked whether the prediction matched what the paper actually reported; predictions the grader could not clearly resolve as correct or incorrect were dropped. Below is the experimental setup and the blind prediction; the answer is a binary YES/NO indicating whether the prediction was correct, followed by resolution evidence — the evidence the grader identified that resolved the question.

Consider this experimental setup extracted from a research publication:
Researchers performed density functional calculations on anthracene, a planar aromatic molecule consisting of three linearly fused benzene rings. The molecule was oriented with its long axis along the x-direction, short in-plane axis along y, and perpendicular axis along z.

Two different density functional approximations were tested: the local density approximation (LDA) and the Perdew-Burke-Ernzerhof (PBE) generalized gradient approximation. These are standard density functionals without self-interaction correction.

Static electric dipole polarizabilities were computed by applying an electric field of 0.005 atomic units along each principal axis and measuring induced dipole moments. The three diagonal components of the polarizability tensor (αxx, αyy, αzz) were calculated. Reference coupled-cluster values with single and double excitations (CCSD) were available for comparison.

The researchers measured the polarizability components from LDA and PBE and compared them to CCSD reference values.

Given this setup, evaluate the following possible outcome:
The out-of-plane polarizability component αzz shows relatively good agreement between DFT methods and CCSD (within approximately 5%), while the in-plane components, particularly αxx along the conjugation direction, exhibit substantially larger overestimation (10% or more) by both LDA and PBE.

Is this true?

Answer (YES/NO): NO